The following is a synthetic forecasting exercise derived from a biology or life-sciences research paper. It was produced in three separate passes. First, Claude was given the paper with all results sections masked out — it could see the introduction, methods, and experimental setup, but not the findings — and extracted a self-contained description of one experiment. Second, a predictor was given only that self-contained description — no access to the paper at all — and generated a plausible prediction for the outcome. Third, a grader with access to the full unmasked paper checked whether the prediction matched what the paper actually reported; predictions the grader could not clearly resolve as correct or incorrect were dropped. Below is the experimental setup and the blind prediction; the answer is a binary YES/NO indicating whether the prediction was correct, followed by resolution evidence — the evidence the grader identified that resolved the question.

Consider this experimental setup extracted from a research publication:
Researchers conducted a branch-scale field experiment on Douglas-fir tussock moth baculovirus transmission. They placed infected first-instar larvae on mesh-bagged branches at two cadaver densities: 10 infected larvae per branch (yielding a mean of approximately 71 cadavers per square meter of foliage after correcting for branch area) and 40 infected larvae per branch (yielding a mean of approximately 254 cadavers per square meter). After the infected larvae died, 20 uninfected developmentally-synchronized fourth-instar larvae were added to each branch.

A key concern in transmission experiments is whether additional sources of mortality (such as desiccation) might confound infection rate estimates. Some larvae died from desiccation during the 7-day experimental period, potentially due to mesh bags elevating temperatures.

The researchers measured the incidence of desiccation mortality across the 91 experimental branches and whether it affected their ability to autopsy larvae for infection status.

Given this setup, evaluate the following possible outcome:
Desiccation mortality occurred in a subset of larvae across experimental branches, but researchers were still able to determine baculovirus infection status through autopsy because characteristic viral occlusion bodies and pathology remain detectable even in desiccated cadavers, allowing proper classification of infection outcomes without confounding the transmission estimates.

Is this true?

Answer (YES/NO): NO